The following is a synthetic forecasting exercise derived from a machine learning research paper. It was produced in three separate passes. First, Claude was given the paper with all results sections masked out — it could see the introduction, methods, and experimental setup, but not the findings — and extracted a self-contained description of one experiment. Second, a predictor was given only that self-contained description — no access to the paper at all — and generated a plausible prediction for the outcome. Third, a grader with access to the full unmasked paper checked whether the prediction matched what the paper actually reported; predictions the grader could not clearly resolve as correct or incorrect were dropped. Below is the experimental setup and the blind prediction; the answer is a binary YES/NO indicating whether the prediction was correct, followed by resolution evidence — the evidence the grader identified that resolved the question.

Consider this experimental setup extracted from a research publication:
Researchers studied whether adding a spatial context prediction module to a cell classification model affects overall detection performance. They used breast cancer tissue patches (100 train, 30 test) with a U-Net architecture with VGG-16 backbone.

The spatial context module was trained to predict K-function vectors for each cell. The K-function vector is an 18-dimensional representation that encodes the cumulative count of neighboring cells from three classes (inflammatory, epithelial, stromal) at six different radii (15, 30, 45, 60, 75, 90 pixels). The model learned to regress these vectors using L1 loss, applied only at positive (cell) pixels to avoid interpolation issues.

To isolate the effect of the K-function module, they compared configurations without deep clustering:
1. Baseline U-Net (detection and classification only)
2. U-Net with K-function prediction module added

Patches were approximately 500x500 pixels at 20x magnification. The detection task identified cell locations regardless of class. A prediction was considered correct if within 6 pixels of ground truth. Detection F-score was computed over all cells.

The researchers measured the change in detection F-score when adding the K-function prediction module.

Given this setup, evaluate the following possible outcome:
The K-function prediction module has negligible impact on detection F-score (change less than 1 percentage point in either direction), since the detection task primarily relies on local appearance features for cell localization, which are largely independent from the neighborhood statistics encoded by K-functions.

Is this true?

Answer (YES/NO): NO